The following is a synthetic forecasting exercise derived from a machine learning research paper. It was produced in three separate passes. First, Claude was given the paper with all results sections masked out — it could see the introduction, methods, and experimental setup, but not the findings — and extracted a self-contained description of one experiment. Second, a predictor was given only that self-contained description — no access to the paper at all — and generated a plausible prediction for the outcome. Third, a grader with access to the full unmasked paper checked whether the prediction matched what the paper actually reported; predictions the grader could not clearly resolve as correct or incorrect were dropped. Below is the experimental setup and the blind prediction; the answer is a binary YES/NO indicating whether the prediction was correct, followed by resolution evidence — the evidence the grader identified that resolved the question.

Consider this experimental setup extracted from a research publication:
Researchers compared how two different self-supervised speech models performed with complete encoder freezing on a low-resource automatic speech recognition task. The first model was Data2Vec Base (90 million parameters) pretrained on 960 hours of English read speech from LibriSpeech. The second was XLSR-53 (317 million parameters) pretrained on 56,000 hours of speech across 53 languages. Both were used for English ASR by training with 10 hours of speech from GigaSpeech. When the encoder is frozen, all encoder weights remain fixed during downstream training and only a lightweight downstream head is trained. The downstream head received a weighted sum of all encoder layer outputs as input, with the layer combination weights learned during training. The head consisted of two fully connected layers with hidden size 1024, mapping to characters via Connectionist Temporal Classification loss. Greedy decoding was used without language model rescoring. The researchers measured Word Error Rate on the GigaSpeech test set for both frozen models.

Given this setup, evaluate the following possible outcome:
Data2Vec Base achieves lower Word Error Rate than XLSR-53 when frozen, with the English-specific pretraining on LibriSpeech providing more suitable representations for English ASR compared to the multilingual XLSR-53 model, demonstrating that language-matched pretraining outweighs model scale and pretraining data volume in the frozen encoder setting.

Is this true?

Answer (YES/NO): YES